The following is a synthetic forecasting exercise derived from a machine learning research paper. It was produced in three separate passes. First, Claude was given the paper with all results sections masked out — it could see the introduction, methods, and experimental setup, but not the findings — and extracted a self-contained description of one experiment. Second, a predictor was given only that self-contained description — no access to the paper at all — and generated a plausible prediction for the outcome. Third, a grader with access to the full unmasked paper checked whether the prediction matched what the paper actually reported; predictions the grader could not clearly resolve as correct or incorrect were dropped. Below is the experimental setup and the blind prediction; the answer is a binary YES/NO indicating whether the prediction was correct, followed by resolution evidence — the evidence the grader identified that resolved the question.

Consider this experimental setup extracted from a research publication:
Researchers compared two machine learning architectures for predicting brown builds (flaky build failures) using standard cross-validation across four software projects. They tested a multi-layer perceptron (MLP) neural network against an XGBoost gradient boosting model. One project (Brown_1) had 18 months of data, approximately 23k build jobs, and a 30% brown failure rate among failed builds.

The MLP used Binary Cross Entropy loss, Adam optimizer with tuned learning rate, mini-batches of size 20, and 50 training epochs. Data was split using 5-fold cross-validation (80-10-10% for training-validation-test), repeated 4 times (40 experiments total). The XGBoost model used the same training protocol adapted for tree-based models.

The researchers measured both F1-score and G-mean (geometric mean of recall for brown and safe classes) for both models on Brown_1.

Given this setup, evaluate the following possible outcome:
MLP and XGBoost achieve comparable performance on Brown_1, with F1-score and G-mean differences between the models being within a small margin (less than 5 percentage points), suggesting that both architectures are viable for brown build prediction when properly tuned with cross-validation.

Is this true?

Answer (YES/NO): NO